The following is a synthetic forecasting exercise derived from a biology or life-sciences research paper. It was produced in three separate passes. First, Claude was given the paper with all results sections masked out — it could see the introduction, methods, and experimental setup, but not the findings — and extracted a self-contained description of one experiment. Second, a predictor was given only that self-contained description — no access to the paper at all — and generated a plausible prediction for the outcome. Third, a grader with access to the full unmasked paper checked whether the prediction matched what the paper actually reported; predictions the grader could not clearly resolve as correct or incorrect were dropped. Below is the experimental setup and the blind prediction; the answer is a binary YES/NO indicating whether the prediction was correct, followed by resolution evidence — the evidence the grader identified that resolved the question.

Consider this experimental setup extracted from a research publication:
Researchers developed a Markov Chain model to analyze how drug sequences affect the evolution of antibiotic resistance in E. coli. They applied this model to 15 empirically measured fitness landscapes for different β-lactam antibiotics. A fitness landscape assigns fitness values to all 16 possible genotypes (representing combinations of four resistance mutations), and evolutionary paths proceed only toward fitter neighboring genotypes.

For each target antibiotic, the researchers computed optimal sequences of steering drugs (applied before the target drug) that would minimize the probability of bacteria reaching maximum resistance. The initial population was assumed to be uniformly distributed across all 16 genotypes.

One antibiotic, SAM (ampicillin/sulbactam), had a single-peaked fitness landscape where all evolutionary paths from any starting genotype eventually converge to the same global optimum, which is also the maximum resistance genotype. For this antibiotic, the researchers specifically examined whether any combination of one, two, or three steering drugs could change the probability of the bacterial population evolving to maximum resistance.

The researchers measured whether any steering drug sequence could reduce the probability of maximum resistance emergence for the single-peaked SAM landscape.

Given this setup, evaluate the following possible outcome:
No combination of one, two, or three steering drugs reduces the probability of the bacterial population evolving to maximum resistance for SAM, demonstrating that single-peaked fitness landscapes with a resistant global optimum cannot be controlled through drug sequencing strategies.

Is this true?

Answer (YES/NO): YES